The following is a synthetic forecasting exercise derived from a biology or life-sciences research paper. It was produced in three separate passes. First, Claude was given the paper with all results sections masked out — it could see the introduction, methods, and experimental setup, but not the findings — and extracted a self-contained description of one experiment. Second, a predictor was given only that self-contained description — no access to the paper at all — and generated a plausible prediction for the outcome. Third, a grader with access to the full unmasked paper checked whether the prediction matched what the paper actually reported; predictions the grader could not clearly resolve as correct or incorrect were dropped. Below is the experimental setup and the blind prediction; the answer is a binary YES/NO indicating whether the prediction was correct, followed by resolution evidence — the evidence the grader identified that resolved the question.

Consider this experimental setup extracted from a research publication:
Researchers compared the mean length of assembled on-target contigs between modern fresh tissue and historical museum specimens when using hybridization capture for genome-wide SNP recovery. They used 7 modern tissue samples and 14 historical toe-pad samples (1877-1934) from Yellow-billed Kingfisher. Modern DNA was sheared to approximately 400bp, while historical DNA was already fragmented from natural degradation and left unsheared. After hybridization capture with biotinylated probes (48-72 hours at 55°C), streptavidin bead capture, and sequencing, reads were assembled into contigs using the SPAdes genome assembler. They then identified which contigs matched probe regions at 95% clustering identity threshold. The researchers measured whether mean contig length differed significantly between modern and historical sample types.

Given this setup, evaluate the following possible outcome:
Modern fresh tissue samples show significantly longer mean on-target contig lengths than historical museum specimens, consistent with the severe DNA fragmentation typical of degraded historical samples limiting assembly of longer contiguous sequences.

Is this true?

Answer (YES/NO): NO